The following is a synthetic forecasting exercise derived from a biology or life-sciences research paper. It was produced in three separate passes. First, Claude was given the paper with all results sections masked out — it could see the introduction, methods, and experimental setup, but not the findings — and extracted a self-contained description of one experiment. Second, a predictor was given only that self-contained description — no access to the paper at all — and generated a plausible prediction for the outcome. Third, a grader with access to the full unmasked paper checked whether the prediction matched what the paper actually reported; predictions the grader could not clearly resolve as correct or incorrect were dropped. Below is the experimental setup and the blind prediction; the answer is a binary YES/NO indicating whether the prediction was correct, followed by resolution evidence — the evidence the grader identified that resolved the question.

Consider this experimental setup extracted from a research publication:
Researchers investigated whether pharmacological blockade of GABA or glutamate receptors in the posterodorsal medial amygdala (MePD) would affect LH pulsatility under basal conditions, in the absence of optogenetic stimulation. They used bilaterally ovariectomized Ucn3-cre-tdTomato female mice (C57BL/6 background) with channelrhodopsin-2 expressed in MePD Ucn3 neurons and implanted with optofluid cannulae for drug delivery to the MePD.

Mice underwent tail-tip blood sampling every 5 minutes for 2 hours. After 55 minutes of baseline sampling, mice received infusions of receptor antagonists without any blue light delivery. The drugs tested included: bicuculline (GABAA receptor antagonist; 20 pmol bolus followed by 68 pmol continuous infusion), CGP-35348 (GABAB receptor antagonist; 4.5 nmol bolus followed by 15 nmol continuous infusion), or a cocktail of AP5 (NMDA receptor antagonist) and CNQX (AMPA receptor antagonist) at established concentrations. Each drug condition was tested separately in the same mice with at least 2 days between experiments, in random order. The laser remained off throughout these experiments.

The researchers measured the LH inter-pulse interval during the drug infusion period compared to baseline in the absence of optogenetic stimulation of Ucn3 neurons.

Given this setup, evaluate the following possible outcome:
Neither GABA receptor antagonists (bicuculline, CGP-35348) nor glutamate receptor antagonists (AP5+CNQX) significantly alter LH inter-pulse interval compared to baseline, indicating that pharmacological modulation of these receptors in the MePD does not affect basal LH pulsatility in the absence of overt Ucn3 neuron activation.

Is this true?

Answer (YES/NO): YES